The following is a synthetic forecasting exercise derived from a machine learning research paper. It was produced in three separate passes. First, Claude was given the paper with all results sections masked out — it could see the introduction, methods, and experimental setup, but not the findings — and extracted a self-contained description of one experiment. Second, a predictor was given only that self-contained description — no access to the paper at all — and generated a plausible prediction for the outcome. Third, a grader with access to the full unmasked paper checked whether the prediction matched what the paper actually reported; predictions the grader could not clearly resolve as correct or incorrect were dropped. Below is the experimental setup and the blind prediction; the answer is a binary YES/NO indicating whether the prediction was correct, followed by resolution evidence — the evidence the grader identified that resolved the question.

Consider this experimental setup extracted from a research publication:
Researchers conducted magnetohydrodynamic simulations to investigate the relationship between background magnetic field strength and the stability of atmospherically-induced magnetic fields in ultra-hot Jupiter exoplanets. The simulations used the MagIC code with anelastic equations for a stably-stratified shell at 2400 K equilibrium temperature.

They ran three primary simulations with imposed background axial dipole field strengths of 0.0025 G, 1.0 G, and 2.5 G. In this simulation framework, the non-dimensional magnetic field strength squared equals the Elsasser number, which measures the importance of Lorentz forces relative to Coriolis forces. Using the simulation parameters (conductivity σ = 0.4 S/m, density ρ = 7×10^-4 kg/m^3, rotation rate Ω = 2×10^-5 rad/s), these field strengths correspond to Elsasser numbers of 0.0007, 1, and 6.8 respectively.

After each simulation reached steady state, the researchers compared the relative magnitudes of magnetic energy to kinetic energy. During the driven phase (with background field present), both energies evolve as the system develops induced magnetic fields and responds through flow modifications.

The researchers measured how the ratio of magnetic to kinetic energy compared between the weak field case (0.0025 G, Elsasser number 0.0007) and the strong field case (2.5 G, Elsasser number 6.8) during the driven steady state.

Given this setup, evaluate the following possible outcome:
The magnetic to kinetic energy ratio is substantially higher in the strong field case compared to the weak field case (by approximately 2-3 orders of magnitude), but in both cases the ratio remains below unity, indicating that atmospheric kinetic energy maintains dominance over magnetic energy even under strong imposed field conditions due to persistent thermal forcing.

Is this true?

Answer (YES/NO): NO